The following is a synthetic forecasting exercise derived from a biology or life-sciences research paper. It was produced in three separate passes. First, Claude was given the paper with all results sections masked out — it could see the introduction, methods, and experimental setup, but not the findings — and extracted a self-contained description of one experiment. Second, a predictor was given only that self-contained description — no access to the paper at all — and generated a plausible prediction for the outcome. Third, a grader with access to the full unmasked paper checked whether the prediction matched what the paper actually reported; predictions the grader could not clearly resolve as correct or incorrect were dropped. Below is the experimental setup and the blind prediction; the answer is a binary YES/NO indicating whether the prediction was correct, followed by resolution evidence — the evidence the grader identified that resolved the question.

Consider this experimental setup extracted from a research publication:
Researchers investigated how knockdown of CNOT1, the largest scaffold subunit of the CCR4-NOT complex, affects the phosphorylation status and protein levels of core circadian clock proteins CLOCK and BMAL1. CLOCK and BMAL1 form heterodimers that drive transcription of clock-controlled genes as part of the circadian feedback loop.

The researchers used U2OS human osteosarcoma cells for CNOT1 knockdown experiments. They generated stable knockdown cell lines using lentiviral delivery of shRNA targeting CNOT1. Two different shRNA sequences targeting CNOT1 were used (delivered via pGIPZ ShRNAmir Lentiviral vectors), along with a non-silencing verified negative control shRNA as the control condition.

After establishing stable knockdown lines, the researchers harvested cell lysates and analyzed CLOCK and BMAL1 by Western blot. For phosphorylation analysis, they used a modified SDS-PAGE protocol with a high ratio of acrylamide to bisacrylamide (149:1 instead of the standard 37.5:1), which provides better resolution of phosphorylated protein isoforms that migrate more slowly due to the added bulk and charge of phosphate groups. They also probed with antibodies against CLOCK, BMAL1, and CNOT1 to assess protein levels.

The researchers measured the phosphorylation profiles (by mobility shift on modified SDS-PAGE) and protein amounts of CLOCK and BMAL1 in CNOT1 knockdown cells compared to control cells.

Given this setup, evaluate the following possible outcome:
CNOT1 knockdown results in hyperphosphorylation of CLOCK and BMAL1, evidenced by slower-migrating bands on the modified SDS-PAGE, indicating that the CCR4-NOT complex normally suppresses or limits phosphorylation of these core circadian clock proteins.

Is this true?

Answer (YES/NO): NO